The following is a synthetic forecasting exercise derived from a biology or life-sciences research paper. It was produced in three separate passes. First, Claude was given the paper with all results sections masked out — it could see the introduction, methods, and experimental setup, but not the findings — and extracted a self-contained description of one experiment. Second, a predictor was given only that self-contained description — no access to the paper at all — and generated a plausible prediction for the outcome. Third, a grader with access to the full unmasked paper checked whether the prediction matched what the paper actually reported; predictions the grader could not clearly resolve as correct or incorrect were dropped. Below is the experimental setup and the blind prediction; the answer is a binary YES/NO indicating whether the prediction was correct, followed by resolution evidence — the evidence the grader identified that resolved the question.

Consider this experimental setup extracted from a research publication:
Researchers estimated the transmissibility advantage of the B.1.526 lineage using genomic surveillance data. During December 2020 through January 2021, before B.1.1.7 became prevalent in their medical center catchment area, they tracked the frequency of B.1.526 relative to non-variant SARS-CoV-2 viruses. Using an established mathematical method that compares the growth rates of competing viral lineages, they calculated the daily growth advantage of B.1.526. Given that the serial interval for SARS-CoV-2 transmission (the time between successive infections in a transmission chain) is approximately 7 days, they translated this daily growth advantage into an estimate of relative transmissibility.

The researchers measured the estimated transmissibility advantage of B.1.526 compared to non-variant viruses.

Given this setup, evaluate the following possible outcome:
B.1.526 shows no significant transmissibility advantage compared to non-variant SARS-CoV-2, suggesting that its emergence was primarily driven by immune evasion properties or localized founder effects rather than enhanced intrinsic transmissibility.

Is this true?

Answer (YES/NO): NO